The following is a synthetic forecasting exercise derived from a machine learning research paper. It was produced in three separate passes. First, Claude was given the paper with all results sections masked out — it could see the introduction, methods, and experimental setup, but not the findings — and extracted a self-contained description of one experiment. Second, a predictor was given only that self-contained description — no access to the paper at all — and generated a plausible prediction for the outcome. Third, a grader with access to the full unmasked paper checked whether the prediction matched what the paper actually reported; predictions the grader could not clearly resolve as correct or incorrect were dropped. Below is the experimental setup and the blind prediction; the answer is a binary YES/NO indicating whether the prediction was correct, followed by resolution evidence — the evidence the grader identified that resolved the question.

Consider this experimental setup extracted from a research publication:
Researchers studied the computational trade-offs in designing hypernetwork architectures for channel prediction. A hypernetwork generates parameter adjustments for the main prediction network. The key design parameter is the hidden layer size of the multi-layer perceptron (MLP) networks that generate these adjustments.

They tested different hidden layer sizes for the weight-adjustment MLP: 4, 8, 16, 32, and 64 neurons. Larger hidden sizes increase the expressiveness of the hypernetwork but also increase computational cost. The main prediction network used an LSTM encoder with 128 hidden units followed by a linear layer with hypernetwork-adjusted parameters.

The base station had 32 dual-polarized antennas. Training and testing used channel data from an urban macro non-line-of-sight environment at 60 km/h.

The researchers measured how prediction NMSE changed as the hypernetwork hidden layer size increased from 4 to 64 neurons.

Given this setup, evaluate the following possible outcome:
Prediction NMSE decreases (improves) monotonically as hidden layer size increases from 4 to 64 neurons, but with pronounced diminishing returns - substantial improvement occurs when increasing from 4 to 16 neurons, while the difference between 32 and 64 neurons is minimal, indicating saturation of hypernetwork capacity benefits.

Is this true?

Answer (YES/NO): NO